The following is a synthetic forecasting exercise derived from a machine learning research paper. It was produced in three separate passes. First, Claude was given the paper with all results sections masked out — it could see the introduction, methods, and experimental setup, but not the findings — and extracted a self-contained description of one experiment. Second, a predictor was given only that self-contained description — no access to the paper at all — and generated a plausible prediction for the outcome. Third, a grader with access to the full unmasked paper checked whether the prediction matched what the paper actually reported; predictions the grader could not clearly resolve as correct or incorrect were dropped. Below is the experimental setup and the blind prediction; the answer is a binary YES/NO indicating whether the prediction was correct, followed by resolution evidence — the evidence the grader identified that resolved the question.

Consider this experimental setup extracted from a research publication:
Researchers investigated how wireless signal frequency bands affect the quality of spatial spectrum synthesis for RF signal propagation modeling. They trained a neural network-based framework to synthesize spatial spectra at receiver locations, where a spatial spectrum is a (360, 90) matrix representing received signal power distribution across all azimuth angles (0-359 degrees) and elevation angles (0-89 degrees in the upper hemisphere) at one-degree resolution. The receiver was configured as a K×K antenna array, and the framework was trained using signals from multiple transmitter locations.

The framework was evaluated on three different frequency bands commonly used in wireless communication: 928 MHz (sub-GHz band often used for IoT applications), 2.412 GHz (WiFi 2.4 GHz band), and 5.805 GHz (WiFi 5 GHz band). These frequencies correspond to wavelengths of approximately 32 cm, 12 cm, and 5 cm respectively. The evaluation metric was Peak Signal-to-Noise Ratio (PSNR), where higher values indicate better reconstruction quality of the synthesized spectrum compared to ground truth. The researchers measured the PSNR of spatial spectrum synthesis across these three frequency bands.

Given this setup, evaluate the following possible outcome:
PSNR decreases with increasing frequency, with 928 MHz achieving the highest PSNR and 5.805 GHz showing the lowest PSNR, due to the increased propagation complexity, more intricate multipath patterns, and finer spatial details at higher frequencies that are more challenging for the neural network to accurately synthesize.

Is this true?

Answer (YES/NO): NO